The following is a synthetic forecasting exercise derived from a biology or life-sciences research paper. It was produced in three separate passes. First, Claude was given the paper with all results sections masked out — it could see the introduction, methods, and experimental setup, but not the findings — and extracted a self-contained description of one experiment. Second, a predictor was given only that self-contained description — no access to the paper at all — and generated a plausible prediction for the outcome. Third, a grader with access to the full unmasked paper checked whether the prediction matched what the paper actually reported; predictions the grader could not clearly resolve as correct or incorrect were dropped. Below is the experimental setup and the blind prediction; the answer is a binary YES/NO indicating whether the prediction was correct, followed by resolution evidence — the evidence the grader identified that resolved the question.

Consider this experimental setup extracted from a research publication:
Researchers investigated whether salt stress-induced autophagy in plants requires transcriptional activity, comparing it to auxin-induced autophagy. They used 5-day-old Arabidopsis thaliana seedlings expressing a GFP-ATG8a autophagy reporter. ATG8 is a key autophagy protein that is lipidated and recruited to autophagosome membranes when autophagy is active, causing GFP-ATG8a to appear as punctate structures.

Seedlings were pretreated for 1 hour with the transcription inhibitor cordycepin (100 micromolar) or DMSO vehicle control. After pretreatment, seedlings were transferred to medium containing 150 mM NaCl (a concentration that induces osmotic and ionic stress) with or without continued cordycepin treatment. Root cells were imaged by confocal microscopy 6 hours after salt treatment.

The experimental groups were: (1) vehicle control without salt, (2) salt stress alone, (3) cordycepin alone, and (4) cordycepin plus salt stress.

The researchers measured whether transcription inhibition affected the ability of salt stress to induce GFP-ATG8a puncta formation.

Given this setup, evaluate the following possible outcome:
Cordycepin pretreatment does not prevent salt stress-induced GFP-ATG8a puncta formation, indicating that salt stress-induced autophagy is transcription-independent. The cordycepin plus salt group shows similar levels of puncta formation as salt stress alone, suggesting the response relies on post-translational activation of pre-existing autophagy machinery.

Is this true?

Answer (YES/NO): NO